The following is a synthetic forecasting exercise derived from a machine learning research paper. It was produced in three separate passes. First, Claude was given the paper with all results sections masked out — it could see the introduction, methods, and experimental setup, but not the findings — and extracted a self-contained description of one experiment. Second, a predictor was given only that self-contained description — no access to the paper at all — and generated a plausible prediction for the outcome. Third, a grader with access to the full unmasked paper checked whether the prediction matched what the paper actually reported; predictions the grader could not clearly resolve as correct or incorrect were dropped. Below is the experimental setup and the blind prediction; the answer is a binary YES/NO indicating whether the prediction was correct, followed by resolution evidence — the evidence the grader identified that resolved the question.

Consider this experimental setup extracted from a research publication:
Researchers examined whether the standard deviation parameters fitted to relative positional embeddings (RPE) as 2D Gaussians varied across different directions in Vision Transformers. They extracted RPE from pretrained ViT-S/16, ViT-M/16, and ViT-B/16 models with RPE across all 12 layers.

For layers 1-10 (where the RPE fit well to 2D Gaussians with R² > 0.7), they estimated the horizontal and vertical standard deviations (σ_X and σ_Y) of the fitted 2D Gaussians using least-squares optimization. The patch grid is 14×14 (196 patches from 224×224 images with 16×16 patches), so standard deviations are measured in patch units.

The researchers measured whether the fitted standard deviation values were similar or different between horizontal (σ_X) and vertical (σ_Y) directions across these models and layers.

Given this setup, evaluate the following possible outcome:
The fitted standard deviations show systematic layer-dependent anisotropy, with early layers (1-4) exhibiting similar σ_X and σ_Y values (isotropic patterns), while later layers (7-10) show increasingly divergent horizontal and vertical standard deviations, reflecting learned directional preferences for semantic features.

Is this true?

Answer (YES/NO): NO